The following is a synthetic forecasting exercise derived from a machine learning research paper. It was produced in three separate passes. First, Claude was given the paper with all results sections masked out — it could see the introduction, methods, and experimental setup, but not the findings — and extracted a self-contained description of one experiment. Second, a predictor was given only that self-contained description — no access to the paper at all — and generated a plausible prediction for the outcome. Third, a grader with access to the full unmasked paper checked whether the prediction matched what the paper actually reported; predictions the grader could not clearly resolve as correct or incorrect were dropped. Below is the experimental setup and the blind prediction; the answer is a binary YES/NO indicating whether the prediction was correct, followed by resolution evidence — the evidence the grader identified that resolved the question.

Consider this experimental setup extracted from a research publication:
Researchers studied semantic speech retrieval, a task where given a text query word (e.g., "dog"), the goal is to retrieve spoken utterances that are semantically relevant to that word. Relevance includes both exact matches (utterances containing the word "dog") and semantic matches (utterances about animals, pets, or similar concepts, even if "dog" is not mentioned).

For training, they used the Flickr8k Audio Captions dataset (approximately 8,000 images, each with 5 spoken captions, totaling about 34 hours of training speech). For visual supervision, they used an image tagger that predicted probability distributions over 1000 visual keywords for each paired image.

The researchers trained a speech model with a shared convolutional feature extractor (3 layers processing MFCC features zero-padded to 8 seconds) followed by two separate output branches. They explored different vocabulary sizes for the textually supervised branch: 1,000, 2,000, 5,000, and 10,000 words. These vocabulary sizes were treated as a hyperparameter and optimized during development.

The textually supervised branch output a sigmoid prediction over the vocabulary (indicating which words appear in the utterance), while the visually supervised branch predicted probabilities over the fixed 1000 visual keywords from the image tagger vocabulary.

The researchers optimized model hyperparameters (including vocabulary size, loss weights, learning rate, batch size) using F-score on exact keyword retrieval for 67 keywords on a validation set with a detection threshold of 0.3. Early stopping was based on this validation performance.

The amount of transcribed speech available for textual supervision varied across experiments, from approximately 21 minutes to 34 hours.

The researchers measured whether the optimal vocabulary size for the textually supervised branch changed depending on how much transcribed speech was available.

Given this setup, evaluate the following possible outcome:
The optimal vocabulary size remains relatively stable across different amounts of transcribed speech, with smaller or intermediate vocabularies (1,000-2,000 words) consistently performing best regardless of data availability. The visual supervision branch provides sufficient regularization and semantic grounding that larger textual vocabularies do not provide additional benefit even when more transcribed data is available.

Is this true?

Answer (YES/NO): NO